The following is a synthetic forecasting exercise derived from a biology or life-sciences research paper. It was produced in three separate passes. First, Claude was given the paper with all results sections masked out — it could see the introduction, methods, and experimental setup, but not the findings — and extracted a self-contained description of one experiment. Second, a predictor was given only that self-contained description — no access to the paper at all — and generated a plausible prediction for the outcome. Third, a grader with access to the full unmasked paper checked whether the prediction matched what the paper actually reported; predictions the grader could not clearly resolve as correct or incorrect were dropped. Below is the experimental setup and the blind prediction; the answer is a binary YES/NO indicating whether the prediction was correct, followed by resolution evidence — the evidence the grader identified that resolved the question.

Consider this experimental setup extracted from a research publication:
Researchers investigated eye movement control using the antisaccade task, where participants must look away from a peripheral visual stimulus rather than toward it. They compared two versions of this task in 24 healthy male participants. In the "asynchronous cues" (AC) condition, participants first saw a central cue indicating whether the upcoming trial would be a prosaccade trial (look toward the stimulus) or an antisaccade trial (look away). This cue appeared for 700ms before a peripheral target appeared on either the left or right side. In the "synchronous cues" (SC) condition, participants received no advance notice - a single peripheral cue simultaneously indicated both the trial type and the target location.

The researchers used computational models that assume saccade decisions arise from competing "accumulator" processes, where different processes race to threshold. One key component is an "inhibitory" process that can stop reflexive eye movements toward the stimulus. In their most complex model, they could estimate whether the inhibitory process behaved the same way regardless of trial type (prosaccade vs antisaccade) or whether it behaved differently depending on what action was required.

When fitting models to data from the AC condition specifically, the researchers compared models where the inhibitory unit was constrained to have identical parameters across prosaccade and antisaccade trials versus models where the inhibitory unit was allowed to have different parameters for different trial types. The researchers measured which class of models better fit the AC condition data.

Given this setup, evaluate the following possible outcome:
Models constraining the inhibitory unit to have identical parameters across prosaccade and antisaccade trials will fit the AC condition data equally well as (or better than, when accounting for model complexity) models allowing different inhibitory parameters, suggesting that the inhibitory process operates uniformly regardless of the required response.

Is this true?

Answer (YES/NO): NO